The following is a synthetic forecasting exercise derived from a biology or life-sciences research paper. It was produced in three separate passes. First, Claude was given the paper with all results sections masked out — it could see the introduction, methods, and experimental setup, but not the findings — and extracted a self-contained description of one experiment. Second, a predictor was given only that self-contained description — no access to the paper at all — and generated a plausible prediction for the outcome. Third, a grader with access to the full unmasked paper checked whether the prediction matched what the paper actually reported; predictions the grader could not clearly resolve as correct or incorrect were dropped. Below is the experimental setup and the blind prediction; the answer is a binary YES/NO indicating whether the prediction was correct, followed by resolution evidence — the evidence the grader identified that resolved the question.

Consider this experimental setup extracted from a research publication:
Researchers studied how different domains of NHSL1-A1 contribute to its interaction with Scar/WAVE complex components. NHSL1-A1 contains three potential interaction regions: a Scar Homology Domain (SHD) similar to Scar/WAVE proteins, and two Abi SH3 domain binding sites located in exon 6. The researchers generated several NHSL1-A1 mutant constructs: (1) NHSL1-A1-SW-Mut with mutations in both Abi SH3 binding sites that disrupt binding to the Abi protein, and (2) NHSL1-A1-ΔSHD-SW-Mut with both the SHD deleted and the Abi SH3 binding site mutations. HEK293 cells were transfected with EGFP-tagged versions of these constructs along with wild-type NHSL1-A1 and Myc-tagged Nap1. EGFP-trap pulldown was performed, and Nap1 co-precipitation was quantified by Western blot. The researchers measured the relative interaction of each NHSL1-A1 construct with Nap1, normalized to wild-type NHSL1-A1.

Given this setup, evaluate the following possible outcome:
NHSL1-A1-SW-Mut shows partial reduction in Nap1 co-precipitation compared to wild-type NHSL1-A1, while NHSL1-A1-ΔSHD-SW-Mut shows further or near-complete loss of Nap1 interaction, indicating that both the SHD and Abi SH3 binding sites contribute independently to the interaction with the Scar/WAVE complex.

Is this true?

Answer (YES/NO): YES